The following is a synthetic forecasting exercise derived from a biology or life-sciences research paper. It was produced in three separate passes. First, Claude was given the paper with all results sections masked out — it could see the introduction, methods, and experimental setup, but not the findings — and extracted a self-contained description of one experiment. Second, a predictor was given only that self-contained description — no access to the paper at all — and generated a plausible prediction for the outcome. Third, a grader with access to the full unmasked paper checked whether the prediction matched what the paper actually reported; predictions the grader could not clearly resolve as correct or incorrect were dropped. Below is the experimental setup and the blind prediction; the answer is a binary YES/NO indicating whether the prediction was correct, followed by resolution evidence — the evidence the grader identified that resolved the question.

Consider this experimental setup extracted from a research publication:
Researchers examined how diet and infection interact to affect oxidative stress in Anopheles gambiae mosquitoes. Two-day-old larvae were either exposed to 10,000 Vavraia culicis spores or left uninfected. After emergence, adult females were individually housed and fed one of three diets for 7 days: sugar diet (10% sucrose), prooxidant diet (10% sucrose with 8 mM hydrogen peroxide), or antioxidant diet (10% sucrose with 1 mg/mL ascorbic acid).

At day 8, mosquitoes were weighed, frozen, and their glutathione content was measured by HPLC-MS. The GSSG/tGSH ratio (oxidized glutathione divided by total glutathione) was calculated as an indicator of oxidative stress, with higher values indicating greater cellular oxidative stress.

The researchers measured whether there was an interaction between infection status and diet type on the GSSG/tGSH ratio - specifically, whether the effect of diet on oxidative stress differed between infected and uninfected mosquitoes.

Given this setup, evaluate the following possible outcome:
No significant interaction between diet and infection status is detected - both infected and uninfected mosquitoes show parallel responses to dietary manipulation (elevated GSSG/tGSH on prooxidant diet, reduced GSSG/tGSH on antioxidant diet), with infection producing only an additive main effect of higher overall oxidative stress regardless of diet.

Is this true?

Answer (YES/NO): NO